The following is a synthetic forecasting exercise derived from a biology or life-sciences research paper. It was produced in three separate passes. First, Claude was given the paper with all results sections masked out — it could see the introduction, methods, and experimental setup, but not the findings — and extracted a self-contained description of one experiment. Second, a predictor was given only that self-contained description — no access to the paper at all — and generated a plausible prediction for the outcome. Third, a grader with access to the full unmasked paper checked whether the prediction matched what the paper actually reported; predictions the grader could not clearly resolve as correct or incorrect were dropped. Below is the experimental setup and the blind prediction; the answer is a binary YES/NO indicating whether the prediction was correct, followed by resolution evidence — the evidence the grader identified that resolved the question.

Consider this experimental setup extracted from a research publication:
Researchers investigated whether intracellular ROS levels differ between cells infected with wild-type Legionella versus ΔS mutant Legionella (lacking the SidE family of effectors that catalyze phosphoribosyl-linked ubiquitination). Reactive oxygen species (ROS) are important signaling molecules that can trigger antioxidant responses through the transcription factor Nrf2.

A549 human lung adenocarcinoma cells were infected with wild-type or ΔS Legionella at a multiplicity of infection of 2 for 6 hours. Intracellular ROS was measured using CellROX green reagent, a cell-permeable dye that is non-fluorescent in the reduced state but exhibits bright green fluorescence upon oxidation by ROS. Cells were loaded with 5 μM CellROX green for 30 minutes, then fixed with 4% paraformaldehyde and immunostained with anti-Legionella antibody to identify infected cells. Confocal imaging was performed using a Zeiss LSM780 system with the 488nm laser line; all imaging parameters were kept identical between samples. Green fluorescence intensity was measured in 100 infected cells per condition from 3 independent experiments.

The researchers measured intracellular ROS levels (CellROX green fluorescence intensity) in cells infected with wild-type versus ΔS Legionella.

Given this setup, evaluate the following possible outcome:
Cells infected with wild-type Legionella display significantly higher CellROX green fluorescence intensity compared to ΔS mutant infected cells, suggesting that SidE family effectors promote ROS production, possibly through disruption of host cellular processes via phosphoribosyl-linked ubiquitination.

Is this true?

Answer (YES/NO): YES